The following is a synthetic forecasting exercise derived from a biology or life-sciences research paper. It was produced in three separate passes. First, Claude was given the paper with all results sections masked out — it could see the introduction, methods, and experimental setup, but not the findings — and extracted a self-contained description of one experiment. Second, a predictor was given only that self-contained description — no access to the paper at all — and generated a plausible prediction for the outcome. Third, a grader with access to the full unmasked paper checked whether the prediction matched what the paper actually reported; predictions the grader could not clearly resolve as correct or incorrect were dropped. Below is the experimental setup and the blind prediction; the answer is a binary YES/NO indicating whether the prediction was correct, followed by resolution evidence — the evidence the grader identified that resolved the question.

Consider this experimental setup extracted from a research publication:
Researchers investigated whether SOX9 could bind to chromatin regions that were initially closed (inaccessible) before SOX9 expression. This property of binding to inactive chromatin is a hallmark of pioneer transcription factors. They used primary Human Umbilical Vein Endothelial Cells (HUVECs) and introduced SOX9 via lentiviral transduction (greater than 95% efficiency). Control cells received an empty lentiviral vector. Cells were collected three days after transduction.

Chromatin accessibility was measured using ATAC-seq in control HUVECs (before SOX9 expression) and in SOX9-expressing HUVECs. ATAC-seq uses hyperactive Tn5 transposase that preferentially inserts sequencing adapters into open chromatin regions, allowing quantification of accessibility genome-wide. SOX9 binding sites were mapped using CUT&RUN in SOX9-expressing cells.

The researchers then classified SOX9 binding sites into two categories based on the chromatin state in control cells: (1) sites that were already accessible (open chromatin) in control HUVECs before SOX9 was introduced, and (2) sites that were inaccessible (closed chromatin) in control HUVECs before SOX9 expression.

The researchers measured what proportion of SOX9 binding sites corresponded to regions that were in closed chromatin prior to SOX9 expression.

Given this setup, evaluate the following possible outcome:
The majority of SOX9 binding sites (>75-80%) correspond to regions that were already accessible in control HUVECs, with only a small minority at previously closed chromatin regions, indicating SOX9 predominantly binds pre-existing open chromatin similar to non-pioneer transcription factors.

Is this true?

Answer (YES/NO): NO